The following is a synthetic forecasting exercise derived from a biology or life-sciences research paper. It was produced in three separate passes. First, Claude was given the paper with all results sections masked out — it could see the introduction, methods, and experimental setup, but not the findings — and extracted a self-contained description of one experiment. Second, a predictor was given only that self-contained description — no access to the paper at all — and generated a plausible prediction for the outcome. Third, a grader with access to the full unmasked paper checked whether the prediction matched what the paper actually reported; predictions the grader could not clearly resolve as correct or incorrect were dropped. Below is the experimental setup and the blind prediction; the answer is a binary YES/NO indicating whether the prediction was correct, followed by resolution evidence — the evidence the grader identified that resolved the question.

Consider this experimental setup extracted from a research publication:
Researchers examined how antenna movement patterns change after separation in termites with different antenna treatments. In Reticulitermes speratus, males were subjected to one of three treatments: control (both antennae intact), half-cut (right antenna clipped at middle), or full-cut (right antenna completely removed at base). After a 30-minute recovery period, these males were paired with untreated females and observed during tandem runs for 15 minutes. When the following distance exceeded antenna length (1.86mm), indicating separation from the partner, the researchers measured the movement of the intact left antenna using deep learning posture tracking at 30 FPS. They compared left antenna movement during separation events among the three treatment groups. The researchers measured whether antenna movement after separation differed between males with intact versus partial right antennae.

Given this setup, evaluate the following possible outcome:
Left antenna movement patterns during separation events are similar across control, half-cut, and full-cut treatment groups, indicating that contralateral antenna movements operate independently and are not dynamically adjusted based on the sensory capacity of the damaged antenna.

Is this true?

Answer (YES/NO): NO